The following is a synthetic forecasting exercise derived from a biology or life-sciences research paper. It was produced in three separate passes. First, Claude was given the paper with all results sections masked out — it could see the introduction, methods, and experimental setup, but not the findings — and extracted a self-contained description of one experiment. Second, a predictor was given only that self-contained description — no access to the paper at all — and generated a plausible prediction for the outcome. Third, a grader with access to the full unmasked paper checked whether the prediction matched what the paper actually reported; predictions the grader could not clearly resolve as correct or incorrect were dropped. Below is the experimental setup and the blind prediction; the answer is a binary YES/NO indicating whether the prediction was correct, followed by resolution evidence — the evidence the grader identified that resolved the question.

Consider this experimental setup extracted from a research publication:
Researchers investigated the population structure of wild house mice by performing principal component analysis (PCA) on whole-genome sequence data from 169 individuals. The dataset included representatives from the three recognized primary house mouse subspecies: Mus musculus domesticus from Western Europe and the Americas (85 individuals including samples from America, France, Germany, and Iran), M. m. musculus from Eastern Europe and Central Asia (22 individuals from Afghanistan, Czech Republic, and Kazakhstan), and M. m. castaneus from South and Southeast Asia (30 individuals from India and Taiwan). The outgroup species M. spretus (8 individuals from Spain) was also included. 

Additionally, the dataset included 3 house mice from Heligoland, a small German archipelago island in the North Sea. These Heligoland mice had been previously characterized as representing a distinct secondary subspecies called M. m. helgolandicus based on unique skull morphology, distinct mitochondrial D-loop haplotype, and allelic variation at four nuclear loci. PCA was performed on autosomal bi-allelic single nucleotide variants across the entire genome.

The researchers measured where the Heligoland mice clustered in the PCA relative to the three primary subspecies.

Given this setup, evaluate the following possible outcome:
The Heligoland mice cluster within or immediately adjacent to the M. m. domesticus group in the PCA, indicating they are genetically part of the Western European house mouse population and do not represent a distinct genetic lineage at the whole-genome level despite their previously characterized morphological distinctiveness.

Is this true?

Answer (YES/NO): YES